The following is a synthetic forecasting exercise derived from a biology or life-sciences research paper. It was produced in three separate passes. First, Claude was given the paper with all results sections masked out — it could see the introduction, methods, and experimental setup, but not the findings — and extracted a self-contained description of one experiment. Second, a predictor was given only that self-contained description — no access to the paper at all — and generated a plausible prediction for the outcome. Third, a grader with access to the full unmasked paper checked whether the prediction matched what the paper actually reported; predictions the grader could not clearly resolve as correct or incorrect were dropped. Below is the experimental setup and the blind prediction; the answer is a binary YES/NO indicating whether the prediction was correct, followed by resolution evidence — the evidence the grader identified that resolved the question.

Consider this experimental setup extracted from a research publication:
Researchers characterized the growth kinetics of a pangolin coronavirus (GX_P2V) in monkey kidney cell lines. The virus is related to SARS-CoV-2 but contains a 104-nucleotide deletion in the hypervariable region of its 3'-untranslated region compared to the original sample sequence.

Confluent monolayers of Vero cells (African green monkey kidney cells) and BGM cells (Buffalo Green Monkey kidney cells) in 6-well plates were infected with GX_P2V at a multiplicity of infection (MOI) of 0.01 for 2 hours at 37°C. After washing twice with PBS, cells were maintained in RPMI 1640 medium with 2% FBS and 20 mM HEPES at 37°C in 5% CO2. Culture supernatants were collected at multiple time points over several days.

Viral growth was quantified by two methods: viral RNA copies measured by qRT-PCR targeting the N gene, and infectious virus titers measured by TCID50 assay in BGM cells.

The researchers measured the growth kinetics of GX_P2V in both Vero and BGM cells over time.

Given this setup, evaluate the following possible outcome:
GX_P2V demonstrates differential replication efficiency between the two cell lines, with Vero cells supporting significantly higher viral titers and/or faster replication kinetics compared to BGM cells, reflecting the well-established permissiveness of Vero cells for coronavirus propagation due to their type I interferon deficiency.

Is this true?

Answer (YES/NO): NO